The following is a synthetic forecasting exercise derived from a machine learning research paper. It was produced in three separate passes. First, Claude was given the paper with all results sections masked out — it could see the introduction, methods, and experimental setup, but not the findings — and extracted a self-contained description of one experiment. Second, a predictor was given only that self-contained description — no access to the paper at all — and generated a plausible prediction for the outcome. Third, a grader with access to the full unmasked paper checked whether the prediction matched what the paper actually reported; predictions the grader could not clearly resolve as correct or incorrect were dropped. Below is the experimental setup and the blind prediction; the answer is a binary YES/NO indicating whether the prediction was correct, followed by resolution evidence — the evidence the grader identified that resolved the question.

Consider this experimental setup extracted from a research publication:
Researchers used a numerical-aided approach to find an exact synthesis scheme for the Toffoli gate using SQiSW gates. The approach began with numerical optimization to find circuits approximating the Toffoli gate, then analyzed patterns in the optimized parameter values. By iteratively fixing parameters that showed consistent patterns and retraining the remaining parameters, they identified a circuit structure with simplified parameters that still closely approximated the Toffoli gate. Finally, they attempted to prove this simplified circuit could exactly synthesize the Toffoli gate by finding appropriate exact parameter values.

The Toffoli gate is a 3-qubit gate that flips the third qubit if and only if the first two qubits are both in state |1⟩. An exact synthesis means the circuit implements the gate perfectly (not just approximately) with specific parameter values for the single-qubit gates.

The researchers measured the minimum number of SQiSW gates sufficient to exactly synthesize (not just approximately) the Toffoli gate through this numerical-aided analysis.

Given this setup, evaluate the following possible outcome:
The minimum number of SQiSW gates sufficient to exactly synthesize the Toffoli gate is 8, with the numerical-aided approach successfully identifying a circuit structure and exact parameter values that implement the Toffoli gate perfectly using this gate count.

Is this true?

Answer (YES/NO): YES